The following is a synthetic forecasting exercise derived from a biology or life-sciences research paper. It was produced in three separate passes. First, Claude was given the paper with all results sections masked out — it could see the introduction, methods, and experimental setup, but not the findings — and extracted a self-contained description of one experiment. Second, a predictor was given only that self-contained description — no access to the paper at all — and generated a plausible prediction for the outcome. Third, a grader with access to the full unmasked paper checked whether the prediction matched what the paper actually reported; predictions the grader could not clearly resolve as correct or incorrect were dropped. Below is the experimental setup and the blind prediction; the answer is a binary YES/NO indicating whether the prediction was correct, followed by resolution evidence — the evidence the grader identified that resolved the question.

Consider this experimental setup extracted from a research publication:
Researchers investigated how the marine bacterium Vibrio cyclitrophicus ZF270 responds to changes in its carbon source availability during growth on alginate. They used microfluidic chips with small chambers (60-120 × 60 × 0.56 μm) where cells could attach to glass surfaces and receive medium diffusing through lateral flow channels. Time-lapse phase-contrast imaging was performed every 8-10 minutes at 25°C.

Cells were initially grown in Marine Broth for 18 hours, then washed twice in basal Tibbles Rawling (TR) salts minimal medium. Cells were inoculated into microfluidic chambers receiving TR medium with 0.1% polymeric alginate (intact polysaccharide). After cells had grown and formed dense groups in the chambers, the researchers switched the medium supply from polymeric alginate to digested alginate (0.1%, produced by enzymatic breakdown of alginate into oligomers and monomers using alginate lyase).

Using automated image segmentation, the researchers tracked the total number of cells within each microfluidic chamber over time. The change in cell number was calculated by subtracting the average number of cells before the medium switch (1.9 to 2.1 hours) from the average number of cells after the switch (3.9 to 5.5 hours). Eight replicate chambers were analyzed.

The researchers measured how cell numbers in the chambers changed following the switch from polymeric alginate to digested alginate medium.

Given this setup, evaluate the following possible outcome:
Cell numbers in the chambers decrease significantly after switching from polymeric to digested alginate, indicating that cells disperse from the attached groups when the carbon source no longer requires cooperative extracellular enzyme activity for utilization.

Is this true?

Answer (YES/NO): YES